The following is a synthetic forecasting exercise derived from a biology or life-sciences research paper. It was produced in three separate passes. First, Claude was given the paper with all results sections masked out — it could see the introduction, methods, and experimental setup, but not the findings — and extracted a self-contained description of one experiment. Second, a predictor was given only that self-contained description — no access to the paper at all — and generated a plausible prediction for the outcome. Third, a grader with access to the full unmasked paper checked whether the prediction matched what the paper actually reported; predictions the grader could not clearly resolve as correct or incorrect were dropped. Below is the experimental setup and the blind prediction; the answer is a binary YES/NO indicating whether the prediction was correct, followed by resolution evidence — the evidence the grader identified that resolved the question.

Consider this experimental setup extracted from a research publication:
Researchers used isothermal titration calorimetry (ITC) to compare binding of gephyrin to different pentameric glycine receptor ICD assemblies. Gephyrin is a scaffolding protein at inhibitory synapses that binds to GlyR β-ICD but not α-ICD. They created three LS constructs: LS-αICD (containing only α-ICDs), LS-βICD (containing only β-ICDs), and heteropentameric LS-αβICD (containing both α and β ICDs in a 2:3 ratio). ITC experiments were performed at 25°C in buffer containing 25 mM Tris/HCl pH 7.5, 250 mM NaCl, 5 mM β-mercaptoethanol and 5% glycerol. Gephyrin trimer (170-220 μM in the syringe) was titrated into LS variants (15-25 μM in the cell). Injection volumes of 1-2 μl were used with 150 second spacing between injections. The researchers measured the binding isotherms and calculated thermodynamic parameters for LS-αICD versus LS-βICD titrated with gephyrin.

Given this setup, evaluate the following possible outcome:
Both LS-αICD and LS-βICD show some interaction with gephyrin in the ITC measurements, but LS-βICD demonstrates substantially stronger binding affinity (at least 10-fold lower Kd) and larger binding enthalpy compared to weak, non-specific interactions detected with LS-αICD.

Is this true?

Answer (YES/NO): NO